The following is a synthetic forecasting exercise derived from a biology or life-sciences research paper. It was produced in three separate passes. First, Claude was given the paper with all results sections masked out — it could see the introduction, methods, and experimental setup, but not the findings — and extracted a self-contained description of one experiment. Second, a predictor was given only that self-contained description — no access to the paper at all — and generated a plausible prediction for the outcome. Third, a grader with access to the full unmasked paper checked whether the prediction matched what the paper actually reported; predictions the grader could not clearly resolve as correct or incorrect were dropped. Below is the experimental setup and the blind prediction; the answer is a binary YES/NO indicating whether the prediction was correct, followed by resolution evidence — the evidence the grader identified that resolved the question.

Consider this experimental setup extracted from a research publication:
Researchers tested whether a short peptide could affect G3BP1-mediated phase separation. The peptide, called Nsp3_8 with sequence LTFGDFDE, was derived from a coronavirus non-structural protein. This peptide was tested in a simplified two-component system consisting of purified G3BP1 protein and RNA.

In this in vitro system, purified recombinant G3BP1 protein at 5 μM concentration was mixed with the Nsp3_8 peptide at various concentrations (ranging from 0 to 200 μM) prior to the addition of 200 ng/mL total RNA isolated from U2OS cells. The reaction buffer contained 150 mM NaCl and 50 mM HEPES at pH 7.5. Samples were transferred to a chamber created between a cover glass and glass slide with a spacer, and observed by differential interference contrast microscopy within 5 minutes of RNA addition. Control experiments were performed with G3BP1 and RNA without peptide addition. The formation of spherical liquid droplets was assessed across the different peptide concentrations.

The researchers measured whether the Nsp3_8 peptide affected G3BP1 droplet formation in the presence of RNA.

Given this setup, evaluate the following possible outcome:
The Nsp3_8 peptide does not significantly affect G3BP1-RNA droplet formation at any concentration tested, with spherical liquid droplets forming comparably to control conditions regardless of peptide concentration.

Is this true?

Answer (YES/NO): NO